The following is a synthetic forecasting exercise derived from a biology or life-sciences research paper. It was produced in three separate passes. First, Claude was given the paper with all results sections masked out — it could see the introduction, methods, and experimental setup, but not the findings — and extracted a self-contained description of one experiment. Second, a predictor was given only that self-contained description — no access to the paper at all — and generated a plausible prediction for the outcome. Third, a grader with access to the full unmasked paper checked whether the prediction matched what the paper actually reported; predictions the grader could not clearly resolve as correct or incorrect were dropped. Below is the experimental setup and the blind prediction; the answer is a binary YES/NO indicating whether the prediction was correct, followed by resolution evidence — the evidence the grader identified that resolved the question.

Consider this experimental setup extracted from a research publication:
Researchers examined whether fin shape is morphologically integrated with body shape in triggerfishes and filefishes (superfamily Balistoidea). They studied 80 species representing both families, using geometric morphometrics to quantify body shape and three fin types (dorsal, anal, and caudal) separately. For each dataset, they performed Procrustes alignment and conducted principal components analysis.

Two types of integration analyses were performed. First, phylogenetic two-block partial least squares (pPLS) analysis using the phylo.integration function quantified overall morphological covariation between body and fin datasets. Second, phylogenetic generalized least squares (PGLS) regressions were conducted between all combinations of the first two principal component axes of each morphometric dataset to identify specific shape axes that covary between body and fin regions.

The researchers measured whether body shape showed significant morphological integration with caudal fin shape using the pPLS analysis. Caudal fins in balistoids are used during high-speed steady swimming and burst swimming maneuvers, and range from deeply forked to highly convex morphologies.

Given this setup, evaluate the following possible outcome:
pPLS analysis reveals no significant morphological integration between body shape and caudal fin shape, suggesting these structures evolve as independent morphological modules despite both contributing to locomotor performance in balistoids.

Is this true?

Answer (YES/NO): NO